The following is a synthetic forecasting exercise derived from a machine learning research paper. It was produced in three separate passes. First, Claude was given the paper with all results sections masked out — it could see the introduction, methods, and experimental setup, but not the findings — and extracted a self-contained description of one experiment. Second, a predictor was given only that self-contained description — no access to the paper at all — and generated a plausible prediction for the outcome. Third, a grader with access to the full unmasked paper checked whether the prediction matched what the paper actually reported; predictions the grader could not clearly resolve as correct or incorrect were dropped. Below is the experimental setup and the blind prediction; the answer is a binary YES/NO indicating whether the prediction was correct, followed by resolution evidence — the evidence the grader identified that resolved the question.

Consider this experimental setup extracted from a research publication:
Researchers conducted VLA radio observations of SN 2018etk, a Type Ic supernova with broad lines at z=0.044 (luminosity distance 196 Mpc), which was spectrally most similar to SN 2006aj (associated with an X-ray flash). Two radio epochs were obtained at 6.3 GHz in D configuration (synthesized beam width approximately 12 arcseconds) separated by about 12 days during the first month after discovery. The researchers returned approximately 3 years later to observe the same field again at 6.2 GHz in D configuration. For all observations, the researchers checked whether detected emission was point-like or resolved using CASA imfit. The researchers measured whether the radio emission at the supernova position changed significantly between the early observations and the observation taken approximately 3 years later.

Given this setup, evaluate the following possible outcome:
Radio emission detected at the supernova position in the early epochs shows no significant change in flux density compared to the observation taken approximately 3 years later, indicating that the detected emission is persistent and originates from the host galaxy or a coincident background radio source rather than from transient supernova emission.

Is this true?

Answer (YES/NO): YES